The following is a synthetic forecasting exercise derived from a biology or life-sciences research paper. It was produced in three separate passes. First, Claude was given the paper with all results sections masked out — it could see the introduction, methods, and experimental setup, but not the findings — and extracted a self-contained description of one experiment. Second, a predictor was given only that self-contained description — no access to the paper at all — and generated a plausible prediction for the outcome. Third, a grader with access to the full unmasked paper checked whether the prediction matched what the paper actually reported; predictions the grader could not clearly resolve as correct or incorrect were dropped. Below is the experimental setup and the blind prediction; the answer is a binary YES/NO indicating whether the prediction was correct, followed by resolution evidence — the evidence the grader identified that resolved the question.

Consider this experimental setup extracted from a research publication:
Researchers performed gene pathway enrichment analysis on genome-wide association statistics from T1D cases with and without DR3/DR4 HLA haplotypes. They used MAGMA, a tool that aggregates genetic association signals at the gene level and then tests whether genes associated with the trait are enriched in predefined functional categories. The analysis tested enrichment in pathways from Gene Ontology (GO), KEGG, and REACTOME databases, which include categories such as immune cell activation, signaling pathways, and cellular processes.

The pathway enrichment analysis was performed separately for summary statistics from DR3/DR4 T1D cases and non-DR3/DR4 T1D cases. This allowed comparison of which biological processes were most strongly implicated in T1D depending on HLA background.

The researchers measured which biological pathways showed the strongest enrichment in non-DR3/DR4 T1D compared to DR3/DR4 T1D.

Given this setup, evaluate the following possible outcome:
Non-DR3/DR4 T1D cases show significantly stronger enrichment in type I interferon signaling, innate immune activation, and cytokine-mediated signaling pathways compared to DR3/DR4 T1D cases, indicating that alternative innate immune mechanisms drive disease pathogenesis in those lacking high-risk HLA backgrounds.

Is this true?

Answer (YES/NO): NO